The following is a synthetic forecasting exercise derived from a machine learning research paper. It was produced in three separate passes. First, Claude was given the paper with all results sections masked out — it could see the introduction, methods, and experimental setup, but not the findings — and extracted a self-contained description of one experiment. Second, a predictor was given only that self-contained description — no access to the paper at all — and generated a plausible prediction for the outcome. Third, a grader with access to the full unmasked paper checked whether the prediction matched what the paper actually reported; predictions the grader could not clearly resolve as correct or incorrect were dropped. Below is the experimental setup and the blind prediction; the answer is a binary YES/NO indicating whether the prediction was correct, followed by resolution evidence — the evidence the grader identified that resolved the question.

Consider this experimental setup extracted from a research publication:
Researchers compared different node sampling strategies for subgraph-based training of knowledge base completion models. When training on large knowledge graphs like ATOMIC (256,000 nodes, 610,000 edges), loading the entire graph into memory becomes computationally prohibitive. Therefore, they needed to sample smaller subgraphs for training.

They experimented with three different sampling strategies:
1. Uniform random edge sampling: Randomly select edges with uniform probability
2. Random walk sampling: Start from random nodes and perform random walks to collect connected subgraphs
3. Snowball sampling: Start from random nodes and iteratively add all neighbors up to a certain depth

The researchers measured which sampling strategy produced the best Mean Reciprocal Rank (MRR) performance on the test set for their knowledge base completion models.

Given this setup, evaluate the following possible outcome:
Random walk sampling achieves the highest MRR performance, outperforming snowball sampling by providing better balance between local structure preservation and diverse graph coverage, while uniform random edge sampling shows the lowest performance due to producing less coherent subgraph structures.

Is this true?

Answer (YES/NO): NO